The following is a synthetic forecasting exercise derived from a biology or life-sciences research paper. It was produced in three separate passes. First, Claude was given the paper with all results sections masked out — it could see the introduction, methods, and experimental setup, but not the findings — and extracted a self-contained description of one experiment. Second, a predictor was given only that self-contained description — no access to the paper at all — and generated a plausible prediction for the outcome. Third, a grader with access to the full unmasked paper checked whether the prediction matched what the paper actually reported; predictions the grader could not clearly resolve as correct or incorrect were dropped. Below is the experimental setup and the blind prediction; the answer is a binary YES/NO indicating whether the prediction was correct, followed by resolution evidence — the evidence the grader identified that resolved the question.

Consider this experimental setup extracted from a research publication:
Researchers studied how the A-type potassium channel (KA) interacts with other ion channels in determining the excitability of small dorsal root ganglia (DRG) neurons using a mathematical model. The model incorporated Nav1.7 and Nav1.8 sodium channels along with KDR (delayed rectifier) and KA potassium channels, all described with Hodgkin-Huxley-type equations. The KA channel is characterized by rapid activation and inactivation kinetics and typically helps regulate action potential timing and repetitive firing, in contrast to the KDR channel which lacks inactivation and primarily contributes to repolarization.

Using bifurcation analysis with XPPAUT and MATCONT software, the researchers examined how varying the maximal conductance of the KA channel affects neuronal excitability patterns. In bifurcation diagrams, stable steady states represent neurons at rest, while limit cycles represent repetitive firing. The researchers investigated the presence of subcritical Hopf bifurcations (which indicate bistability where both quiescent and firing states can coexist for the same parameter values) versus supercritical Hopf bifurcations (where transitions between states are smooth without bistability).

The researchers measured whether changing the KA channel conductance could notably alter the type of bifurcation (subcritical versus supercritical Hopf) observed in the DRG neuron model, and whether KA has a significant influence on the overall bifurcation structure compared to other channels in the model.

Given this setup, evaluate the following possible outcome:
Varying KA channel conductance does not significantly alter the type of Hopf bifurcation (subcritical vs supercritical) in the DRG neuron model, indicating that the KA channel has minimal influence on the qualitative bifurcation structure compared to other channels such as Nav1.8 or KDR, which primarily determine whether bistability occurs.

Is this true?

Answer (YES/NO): YES